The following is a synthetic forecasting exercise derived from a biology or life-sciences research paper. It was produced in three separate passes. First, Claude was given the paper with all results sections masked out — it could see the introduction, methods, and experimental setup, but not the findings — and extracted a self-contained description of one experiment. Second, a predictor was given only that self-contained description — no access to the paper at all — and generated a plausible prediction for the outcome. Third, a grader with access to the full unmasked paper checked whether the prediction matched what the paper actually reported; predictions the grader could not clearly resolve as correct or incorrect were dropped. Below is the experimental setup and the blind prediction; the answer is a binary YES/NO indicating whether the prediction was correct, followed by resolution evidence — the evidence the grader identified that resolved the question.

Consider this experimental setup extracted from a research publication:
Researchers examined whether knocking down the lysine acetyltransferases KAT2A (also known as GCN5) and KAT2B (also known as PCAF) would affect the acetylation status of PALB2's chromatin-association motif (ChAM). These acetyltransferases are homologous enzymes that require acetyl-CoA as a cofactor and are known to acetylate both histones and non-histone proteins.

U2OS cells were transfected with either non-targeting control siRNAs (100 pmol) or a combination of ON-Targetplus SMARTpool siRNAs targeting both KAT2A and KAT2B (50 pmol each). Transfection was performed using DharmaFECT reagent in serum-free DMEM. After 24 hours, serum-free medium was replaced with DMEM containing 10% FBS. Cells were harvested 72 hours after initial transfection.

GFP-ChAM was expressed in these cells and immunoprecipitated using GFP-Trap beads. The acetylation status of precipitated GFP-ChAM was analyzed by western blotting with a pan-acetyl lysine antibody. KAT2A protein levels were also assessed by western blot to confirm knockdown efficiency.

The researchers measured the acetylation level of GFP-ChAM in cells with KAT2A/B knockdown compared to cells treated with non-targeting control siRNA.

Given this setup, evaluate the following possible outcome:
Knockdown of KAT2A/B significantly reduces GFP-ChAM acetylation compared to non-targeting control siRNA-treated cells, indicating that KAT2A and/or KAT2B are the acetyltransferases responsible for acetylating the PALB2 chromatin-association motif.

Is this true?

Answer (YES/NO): YES